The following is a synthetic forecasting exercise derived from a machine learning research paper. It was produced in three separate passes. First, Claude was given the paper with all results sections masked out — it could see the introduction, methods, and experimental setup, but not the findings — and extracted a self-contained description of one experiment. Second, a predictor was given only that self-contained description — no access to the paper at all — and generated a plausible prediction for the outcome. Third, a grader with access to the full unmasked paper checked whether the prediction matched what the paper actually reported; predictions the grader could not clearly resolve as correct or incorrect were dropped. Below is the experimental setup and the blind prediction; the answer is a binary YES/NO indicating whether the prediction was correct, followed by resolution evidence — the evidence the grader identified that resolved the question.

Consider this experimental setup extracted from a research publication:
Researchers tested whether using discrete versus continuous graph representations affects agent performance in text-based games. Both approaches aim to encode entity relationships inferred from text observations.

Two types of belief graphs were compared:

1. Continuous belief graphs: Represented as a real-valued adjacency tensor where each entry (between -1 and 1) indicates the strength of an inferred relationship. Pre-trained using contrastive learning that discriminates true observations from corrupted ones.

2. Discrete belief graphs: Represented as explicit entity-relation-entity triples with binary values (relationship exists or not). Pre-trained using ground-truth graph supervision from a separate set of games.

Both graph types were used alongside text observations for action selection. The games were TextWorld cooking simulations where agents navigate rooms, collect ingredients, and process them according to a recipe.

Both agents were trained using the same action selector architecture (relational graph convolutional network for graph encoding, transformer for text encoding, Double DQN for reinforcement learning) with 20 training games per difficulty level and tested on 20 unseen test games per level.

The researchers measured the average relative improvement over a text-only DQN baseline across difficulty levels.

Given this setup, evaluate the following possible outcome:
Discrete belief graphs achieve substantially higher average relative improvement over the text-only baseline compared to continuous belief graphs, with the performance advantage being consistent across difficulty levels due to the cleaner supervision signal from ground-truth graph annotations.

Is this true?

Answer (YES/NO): NO